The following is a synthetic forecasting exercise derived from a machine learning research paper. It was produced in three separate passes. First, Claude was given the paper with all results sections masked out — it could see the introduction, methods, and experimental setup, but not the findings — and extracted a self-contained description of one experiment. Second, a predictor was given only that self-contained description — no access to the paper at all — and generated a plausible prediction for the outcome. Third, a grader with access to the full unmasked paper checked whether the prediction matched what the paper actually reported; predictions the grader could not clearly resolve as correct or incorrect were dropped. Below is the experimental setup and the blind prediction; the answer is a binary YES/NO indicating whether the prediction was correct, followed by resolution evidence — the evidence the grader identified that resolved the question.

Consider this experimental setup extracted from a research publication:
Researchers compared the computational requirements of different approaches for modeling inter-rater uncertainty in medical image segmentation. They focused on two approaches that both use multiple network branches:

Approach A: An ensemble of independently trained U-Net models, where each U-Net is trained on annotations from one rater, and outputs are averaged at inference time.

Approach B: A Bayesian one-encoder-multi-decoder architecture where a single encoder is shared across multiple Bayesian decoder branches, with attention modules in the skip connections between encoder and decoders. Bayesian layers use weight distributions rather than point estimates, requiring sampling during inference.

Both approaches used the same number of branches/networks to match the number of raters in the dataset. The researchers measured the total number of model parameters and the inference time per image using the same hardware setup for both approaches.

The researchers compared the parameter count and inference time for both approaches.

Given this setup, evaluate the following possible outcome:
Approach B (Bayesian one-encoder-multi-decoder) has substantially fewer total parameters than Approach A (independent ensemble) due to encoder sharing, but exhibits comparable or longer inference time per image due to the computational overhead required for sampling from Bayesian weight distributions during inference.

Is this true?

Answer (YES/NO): NO